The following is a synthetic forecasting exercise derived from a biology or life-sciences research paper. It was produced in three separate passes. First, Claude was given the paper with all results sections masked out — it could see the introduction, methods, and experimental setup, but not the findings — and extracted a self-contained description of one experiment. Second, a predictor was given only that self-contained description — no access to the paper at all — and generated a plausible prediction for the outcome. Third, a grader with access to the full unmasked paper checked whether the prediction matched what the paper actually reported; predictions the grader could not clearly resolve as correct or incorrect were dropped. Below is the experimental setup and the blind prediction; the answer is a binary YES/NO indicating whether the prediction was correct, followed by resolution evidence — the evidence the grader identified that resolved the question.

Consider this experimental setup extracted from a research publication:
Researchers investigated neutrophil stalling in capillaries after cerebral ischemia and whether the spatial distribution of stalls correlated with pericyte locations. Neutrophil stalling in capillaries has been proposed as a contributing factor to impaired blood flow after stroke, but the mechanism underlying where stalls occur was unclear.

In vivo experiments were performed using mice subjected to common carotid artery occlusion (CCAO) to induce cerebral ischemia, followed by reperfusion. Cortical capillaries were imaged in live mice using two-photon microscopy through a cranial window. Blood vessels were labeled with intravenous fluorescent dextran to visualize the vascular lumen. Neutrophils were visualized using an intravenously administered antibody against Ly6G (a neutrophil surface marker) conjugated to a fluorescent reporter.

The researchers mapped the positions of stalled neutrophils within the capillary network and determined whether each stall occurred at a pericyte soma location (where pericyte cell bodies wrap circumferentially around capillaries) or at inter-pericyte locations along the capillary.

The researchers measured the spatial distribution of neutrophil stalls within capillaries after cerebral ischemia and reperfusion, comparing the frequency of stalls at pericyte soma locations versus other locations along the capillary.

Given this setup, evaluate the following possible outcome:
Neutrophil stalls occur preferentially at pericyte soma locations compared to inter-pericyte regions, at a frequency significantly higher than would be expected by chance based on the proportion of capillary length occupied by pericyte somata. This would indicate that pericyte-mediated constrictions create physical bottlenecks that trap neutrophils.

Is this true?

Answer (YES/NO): YES